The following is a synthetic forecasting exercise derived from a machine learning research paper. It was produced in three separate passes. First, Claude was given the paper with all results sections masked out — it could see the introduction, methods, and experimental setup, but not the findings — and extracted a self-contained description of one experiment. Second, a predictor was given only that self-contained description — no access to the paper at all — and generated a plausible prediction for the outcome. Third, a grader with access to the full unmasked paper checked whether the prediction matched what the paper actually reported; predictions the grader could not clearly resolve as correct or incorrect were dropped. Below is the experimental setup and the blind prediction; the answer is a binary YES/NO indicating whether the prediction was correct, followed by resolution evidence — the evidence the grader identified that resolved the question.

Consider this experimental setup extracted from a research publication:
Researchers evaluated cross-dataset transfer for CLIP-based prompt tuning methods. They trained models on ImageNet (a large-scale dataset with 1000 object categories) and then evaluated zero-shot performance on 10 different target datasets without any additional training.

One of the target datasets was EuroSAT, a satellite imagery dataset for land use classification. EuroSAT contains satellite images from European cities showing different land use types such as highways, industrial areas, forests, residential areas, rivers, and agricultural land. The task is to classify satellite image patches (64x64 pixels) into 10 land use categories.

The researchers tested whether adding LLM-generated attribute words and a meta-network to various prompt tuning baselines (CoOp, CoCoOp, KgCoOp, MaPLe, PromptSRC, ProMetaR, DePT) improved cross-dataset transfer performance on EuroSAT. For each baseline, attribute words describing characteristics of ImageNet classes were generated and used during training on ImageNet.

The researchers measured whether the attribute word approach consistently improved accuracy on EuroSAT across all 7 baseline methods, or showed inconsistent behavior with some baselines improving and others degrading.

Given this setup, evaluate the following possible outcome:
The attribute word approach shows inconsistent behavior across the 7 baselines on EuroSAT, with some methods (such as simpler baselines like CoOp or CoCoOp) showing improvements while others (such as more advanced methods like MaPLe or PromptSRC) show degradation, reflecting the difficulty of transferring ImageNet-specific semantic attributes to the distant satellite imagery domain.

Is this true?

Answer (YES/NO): NO